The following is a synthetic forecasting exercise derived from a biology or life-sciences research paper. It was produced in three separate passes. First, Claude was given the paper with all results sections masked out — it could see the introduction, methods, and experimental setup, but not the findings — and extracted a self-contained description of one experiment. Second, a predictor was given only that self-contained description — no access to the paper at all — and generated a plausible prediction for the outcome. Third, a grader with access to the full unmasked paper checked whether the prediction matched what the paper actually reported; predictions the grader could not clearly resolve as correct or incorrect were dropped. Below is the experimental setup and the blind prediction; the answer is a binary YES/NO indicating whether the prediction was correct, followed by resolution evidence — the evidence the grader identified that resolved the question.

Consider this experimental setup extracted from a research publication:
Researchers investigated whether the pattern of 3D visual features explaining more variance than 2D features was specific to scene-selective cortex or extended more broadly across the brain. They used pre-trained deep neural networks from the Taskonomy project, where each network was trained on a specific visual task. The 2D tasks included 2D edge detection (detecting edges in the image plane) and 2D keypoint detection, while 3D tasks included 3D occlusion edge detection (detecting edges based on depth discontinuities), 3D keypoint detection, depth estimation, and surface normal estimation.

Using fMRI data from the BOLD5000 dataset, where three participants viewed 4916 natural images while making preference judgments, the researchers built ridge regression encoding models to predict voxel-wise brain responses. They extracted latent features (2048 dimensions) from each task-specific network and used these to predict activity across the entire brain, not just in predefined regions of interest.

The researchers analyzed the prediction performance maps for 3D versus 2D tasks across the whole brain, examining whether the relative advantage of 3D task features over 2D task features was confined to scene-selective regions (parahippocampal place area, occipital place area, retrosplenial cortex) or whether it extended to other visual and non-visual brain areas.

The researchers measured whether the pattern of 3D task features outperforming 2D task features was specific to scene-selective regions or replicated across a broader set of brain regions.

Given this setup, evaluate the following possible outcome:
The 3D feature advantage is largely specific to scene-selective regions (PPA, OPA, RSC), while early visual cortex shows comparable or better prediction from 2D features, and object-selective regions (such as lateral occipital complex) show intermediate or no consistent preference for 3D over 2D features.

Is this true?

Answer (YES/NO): NO